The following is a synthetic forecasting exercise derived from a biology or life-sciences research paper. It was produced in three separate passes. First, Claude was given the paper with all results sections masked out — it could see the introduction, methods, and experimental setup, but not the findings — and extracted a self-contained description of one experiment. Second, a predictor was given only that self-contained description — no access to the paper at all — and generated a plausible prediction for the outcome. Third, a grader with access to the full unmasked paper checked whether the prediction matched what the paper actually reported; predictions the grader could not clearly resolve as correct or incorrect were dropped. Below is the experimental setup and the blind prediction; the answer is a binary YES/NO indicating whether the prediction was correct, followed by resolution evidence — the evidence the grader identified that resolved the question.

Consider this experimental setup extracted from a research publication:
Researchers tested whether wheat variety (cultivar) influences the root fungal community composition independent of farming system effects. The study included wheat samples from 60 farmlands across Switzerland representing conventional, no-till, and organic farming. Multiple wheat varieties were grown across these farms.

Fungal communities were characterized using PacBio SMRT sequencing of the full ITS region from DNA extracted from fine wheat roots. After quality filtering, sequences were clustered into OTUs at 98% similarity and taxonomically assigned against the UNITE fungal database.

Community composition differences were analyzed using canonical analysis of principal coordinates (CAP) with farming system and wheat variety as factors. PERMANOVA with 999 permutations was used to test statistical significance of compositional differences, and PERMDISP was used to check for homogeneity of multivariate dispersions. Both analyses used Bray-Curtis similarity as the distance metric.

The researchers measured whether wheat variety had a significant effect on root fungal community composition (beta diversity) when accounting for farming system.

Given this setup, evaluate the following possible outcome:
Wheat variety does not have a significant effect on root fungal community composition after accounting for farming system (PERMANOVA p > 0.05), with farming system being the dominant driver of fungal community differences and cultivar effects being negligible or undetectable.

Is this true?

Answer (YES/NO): YES